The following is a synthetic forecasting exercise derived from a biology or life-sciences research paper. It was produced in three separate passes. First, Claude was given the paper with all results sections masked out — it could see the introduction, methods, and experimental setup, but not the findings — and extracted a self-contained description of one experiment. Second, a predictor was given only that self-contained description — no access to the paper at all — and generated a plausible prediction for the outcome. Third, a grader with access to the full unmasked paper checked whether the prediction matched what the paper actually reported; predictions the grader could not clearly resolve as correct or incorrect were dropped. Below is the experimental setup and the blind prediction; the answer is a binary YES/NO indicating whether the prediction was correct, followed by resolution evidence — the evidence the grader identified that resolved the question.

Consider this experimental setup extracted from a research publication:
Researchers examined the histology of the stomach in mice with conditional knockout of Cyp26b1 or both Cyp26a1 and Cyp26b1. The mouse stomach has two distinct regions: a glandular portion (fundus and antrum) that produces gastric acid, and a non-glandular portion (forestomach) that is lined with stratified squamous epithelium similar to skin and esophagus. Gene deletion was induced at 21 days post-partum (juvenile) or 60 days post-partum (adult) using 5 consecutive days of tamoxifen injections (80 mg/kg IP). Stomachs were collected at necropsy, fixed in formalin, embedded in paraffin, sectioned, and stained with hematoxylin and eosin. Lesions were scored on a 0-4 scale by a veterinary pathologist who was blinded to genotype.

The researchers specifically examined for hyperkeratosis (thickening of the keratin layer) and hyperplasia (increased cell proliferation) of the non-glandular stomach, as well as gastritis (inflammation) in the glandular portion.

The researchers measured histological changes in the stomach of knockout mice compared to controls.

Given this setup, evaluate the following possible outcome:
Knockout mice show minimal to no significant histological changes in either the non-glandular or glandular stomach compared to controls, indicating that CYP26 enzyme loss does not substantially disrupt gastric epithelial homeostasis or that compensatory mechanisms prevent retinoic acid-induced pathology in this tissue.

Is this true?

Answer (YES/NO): NO